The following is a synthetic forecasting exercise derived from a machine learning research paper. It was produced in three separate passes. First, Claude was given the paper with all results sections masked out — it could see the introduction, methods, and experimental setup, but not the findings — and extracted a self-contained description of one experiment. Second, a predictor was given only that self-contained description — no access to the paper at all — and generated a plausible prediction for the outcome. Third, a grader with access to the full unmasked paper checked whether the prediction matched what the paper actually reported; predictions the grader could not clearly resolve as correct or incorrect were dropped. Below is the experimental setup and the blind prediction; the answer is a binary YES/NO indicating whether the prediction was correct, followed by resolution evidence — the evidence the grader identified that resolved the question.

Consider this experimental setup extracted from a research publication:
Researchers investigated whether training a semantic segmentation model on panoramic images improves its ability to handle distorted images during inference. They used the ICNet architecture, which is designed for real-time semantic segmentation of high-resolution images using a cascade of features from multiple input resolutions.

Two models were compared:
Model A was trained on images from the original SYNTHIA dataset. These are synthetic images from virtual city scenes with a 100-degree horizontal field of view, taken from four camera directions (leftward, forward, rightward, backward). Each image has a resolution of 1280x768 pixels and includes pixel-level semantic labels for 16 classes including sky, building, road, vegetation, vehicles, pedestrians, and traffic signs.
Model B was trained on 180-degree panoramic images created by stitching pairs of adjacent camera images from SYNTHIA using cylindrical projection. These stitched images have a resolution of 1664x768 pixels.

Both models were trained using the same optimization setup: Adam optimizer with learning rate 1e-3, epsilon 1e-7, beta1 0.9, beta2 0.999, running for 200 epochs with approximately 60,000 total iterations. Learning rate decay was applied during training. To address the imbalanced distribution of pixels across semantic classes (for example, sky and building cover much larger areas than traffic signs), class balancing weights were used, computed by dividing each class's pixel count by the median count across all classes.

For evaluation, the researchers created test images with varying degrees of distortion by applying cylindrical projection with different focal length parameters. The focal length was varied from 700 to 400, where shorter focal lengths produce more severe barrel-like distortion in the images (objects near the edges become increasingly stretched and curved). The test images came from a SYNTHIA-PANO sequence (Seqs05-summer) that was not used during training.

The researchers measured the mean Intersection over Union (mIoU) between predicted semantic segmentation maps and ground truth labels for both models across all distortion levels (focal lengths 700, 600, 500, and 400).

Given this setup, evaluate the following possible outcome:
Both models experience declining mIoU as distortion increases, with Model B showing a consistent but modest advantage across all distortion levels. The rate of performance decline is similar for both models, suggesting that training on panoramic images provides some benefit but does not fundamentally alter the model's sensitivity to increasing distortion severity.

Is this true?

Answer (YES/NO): NO